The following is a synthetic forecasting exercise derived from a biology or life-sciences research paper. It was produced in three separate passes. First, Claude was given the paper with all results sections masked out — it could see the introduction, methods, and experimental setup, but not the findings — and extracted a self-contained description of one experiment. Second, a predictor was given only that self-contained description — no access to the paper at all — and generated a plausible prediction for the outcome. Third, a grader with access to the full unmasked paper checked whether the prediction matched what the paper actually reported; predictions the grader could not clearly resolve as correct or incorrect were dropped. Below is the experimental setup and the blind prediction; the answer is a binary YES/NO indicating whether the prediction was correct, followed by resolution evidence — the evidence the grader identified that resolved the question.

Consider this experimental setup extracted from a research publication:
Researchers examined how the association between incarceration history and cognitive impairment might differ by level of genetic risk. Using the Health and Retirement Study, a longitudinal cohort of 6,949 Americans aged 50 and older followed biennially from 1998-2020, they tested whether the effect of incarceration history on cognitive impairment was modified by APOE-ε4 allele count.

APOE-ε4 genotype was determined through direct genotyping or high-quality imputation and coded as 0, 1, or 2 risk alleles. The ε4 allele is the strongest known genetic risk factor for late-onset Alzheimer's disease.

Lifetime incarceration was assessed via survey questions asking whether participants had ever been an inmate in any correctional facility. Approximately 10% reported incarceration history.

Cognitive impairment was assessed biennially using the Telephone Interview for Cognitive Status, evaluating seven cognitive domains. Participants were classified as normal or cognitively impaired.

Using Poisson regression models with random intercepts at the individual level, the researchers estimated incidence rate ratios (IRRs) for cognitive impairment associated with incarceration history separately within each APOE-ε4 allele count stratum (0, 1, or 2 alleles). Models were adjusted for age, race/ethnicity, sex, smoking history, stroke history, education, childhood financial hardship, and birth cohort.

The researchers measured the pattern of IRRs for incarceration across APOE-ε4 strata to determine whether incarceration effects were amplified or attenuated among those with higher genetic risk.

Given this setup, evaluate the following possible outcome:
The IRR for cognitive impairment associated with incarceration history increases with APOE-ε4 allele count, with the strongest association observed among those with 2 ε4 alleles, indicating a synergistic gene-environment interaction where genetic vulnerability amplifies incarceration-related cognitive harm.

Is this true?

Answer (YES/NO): NO